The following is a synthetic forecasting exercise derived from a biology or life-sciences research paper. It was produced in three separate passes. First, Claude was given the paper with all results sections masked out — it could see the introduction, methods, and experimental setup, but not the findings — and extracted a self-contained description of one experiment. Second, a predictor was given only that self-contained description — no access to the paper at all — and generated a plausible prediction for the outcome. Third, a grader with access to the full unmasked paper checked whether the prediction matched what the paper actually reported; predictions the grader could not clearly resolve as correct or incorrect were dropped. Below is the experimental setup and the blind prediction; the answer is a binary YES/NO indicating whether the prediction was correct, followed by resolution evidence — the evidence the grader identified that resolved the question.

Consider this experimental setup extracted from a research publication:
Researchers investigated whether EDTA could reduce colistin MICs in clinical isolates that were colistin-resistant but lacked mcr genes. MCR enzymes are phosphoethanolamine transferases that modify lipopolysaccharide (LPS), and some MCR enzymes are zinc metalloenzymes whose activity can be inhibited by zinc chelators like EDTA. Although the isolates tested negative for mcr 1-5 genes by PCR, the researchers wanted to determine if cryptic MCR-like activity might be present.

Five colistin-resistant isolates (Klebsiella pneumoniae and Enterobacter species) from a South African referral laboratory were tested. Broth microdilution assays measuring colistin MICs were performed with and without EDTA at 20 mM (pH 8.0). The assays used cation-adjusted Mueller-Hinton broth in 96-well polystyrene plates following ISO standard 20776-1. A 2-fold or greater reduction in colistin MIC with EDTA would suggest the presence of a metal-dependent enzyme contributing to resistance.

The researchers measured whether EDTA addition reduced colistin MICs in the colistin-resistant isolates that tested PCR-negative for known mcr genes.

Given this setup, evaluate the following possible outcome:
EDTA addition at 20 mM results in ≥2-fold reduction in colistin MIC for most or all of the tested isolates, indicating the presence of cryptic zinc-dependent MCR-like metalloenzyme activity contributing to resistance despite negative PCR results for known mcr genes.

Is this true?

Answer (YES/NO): NO